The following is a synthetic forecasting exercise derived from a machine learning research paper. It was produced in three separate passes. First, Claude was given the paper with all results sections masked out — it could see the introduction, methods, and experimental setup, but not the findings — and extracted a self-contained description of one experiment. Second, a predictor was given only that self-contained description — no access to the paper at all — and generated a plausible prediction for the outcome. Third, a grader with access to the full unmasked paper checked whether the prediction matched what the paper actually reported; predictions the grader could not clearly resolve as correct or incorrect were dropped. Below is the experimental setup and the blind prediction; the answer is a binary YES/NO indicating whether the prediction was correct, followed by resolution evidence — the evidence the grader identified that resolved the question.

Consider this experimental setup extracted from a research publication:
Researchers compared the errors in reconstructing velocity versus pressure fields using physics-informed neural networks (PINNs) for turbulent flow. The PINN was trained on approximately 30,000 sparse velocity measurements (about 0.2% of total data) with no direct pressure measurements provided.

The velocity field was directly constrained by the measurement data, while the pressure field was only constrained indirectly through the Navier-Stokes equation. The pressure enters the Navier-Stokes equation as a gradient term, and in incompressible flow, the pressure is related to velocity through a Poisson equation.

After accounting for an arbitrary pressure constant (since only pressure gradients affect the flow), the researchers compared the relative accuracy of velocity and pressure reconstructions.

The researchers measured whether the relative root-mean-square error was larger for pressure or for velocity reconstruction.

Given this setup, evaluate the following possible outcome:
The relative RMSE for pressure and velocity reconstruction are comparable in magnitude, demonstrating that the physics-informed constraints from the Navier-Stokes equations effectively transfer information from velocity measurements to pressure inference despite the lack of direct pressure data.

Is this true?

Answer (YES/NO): NO